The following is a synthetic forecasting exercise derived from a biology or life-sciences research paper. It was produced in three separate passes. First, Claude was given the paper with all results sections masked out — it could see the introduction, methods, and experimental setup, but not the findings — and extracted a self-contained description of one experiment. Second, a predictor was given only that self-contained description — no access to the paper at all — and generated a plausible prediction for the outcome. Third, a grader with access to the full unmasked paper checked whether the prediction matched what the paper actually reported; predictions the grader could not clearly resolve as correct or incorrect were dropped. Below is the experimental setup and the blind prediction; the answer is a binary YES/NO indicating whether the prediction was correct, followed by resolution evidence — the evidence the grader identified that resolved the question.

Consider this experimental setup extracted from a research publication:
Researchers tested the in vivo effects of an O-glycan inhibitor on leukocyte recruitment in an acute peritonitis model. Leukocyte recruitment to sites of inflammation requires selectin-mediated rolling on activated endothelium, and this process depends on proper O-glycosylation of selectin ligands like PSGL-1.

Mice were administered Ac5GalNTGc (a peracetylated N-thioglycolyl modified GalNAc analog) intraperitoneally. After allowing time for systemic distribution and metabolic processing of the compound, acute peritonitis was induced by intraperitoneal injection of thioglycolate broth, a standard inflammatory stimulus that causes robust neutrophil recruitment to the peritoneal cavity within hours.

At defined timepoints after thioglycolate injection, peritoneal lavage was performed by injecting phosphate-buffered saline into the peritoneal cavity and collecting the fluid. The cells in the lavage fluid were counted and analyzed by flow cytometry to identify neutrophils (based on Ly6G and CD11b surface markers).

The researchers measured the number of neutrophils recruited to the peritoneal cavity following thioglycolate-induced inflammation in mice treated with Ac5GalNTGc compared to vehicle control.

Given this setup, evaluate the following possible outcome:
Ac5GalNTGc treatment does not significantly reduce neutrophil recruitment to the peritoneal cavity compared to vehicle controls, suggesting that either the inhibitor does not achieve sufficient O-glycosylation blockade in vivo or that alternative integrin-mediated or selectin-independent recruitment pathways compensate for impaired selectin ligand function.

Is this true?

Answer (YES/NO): NO